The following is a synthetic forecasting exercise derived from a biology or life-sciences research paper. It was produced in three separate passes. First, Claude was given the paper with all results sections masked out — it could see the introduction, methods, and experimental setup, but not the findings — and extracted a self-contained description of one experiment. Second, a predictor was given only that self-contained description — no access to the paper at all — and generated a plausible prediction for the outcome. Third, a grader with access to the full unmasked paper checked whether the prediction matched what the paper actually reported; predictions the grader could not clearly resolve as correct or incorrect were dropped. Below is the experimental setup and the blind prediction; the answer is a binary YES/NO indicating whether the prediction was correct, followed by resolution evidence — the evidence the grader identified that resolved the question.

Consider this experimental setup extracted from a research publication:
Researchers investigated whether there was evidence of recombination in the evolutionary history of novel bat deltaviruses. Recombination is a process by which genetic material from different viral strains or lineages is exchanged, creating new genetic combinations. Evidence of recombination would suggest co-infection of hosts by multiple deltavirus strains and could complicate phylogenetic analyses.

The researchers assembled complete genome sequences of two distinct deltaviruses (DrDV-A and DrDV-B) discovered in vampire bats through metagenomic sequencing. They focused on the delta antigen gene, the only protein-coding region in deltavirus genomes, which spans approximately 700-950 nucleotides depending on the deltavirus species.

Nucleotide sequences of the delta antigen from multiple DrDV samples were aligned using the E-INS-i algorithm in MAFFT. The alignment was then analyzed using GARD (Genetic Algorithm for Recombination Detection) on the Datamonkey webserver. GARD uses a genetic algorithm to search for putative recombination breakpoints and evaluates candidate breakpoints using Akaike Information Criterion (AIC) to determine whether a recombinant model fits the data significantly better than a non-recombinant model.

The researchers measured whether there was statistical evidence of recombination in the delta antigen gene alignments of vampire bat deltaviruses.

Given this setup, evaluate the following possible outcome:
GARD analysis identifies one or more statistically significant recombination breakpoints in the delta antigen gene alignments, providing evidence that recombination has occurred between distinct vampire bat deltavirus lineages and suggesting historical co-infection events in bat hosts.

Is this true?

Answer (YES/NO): NO